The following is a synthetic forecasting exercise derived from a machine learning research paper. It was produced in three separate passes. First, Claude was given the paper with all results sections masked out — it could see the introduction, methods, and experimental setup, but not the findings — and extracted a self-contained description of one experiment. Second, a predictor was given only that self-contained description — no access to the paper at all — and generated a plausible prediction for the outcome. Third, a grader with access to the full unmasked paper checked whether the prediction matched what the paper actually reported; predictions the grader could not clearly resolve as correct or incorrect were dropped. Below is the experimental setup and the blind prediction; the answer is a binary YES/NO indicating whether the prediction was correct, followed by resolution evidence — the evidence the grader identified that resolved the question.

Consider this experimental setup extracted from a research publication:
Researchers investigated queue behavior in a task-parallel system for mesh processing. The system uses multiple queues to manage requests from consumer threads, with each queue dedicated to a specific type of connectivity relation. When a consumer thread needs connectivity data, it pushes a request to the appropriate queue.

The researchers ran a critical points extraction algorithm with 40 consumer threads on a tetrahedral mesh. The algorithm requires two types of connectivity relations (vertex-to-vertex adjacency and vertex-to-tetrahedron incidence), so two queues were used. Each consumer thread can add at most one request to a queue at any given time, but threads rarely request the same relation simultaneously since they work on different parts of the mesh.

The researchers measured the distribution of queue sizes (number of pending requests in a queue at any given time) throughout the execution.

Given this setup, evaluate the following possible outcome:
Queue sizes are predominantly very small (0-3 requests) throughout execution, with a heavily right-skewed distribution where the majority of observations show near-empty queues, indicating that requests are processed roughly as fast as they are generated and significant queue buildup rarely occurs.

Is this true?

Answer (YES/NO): NO